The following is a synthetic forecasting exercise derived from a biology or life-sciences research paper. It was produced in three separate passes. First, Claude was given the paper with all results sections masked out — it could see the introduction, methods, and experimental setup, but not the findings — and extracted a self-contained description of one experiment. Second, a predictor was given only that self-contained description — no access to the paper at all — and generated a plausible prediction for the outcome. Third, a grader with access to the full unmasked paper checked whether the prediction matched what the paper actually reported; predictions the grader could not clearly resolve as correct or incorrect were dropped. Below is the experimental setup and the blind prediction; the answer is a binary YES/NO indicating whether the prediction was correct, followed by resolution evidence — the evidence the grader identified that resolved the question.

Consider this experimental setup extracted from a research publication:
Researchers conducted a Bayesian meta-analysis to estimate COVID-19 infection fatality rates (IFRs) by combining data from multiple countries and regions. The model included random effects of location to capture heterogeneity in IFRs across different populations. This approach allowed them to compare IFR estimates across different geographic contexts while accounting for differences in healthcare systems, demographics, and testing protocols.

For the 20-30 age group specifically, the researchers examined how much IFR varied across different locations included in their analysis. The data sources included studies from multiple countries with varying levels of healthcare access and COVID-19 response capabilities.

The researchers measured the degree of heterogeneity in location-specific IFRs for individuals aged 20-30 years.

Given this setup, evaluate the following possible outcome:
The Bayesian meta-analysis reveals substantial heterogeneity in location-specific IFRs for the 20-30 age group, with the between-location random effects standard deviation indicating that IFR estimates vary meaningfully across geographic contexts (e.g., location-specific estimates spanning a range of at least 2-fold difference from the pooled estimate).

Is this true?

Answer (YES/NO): YES